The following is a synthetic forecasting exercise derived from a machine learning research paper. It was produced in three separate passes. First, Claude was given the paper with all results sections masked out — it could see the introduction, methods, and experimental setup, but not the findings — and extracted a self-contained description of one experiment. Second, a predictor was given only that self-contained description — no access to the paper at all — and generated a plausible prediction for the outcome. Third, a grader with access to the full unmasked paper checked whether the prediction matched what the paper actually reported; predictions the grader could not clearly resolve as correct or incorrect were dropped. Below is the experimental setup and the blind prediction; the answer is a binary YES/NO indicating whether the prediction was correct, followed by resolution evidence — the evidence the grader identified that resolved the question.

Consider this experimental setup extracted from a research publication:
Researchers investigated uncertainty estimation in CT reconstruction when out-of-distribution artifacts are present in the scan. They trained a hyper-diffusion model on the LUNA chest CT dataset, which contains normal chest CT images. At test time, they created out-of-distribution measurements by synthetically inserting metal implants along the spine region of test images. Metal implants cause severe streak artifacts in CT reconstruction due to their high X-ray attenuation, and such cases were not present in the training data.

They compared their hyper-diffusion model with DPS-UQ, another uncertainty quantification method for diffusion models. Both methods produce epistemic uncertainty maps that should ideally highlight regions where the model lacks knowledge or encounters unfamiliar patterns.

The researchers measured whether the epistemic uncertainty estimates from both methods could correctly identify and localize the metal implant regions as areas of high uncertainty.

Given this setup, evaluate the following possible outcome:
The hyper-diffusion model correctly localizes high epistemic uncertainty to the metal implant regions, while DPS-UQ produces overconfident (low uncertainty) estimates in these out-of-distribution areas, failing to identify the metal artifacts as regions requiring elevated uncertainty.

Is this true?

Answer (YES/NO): NO